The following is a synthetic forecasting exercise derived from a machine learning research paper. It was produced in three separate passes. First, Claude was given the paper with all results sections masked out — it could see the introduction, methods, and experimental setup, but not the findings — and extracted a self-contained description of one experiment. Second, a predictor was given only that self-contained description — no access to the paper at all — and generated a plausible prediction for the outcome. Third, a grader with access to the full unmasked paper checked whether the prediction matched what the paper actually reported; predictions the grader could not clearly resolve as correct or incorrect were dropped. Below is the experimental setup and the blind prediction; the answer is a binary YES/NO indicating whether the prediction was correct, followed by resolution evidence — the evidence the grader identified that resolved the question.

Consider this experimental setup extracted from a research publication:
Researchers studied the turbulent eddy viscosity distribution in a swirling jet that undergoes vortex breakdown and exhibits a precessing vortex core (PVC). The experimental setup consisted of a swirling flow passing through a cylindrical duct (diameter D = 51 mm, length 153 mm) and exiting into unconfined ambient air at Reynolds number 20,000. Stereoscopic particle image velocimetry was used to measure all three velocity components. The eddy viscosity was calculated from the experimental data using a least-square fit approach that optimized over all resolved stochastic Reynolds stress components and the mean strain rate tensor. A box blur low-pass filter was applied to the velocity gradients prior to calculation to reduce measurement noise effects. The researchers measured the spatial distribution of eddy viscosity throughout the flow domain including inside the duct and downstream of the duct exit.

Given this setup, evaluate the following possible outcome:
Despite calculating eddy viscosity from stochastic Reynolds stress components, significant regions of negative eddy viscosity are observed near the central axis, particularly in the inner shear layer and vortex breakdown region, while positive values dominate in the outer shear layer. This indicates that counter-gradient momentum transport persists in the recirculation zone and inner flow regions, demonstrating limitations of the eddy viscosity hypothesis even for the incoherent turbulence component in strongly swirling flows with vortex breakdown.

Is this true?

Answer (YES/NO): NO